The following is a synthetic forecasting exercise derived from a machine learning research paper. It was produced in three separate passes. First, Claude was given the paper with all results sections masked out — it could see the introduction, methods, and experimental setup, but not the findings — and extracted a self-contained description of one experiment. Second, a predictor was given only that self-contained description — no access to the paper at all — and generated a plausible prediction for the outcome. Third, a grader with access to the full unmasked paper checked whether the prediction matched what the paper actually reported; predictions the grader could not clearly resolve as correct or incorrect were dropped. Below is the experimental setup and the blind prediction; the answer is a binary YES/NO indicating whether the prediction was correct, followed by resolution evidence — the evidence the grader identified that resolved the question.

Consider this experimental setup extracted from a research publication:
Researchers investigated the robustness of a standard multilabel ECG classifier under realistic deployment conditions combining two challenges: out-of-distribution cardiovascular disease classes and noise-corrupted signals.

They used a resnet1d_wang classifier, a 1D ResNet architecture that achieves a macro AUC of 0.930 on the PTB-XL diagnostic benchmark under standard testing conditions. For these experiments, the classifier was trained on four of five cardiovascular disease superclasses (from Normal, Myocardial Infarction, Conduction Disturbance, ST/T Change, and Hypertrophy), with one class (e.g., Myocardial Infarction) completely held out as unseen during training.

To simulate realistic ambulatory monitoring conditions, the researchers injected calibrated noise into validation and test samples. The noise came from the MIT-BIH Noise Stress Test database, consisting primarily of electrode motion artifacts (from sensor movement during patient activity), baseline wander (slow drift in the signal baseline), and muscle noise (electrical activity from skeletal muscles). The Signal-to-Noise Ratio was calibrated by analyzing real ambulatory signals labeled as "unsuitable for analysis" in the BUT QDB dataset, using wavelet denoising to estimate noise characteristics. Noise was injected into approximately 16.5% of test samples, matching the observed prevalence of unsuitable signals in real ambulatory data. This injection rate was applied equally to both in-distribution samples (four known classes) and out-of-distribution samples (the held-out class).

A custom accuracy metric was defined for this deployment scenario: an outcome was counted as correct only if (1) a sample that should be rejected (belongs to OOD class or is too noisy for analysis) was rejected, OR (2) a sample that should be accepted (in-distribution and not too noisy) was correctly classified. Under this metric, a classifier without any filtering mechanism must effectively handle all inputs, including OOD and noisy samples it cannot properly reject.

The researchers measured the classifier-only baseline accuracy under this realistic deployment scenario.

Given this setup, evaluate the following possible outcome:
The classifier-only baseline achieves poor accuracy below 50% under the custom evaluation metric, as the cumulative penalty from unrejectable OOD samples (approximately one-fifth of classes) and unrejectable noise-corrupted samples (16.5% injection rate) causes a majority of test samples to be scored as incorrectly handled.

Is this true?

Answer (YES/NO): NO